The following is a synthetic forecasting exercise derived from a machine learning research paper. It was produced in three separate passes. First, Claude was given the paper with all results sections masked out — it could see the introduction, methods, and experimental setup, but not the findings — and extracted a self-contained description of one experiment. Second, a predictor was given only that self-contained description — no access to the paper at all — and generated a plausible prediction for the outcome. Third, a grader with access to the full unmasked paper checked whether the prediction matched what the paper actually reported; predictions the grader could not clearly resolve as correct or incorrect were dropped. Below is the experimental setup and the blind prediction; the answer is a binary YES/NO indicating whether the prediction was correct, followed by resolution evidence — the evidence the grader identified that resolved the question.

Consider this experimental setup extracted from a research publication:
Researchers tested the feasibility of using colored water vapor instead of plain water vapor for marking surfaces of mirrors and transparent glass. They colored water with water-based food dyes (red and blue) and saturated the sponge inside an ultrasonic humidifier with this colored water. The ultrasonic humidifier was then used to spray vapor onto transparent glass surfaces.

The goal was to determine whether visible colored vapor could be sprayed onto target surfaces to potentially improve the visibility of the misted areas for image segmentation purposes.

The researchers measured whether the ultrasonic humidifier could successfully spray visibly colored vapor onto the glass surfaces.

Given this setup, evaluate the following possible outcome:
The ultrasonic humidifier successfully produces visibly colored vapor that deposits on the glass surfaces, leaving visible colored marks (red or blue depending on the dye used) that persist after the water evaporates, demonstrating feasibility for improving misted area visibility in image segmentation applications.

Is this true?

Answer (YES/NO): NO